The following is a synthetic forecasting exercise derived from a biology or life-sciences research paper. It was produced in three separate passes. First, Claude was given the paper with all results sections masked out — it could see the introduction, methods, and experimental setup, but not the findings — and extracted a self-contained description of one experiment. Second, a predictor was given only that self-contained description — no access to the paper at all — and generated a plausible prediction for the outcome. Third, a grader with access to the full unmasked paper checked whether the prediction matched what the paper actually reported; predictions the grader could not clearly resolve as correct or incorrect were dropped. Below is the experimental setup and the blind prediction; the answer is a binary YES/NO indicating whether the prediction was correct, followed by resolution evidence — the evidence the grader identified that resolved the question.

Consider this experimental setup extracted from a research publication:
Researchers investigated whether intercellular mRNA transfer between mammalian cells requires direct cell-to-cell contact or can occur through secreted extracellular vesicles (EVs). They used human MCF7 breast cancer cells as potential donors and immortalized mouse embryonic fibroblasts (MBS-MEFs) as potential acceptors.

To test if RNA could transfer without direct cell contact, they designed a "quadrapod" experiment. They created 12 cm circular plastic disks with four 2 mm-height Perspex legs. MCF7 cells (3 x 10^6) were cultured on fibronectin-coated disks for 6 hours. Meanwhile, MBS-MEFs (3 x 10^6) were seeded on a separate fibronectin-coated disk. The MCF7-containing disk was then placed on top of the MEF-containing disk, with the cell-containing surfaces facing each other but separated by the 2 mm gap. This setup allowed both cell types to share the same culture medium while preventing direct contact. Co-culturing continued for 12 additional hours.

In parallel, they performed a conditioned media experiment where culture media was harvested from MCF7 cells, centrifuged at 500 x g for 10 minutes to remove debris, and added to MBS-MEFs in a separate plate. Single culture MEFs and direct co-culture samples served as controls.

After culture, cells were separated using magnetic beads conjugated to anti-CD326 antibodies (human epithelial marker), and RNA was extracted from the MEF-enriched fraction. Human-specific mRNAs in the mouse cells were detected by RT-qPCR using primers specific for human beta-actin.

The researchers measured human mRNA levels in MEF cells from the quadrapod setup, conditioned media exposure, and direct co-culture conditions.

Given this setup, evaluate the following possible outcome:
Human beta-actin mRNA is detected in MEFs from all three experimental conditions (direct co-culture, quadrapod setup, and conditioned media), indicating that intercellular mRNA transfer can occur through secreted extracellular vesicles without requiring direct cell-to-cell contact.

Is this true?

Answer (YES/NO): NO